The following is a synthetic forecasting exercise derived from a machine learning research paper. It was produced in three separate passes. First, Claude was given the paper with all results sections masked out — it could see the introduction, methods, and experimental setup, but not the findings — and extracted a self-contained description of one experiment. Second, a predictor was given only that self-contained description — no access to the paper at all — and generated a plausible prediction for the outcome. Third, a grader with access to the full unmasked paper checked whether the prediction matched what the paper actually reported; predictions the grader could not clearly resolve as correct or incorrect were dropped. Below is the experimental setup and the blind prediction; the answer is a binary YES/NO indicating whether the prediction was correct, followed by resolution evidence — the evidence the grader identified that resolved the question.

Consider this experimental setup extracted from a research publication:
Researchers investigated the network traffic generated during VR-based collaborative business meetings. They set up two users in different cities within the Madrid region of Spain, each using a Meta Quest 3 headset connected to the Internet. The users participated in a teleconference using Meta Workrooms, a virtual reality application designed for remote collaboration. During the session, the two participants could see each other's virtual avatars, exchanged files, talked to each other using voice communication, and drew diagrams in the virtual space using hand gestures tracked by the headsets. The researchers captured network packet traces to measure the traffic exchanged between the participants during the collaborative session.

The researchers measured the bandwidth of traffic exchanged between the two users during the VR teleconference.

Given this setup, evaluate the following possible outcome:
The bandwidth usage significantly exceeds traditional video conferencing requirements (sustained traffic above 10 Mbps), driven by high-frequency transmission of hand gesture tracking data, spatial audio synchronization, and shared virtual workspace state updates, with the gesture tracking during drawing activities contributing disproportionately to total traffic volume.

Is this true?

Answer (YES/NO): YES